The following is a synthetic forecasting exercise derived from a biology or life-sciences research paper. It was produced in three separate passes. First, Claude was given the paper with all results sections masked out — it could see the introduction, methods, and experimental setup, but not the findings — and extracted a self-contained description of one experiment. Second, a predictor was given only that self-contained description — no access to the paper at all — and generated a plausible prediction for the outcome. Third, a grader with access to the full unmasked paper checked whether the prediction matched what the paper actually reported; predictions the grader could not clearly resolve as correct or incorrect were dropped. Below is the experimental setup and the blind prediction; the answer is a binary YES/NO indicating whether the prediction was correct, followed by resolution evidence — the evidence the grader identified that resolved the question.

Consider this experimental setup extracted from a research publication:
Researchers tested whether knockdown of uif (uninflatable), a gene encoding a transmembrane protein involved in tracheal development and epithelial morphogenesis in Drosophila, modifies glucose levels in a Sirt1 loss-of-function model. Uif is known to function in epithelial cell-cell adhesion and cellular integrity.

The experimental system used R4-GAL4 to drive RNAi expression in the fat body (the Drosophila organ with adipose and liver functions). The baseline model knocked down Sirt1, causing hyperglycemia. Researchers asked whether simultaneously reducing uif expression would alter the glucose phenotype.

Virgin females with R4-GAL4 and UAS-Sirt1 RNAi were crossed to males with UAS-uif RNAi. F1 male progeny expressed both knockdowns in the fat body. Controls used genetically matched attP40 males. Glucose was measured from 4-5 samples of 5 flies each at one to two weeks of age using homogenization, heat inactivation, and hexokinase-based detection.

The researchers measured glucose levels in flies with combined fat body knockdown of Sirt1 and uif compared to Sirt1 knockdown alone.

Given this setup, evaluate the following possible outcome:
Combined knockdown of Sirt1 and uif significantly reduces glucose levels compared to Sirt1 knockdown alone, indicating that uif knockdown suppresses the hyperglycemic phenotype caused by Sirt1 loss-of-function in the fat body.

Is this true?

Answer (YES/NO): YES